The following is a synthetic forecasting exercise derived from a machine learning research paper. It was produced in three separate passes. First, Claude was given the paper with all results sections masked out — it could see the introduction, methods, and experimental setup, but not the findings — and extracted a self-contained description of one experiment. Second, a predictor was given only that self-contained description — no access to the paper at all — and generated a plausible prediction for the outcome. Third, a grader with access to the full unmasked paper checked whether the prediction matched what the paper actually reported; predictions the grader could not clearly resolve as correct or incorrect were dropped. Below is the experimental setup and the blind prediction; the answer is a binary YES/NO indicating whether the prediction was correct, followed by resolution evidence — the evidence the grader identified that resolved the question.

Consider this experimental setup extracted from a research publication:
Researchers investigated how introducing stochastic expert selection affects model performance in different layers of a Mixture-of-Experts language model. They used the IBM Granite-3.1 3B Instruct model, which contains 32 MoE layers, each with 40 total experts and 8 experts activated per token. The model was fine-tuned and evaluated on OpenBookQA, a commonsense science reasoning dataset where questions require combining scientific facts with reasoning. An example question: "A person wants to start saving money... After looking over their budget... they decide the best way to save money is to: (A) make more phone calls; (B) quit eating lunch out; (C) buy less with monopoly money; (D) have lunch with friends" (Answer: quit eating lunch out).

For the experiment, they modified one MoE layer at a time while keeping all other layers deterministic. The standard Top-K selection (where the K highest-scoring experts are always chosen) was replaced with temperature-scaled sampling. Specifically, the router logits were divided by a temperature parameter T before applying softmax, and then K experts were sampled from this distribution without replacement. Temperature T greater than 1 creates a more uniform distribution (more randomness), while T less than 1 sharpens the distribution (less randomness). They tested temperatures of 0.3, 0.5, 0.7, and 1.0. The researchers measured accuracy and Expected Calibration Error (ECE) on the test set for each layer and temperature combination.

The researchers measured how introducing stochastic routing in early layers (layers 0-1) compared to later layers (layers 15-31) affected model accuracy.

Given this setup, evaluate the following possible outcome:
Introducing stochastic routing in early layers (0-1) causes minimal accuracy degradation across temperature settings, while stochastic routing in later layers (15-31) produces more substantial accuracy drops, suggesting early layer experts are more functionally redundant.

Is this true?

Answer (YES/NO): NO